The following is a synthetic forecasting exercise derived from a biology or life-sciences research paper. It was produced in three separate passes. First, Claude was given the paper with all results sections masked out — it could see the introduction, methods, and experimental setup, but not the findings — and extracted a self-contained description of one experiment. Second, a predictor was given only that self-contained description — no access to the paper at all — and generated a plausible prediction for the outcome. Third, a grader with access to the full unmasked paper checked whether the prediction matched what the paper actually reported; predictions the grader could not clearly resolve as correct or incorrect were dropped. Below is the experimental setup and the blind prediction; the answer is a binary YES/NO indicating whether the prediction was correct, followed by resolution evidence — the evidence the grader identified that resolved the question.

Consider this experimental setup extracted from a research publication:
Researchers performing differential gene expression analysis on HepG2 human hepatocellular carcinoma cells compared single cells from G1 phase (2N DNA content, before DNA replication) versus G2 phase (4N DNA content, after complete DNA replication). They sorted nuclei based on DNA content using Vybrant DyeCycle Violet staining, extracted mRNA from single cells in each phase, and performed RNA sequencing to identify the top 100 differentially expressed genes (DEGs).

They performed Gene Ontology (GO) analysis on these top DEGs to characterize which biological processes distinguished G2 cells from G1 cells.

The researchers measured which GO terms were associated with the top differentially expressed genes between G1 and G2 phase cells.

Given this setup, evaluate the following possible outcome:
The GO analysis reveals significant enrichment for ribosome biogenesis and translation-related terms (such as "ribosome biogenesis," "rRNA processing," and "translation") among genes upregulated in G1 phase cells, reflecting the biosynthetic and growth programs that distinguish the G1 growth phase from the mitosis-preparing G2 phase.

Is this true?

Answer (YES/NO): NO